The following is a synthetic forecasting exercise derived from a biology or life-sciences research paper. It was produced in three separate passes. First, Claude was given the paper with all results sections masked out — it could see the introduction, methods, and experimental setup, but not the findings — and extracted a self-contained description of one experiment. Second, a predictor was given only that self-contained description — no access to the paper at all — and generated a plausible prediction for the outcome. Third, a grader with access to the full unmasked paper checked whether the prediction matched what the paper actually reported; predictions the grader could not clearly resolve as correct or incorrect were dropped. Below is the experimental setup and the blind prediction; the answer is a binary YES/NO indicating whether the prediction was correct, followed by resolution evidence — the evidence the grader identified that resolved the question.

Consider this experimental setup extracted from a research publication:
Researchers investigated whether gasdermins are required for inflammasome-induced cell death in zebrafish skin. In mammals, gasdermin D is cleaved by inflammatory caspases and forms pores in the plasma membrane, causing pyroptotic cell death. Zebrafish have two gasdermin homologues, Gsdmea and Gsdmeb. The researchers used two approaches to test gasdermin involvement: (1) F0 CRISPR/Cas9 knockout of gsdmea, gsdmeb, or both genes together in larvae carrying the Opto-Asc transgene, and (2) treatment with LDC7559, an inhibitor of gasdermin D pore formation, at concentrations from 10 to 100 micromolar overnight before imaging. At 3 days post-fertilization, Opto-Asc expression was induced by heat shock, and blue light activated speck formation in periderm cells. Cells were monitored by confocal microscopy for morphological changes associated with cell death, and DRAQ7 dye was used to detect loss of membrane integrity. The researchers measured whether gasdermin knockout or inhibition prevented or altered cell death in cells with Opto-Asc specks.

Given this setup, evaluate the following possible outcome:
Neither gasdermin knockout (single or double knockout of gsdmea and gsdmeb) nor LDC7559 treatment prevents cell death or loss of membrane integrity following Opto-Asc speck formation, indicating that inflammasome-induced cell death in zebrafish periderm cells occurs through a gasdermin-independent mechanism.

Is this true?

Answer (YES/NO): YES